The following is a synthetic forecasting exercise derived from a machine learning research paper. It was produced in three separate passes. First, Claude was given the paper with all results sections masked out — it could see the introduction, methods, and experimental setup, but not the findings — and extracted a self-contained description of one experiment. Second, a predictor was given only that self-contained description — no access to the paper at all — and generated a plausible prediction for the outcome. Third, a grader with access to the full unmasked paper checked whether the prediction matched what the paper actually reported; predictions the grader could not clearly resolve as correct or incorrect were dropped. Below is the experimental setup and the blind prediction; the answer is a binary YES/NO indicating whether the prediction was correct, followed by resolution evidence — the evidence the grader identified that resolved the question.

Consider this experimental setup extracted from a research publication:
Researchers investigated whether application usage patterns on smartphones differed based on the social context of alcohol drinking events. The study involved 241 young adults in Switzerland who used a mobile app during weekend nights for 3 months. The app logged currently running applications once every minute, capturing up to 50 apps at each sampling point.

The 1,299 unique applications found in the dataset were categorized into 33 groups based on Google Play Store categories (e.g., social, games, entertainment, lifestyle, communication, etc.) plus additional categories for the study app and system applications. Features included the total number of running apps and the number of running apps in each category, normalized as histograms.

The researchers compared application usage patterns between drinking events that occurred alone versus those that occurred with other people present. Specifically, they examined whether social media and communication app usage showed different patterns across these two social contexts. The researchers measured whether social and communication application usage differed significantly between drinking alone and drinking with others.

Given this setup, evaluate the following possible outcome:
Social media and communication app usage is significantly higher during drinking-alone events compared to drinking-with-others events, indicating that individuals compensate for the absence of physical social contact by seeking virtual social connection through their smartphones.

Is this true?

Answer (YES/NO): NO